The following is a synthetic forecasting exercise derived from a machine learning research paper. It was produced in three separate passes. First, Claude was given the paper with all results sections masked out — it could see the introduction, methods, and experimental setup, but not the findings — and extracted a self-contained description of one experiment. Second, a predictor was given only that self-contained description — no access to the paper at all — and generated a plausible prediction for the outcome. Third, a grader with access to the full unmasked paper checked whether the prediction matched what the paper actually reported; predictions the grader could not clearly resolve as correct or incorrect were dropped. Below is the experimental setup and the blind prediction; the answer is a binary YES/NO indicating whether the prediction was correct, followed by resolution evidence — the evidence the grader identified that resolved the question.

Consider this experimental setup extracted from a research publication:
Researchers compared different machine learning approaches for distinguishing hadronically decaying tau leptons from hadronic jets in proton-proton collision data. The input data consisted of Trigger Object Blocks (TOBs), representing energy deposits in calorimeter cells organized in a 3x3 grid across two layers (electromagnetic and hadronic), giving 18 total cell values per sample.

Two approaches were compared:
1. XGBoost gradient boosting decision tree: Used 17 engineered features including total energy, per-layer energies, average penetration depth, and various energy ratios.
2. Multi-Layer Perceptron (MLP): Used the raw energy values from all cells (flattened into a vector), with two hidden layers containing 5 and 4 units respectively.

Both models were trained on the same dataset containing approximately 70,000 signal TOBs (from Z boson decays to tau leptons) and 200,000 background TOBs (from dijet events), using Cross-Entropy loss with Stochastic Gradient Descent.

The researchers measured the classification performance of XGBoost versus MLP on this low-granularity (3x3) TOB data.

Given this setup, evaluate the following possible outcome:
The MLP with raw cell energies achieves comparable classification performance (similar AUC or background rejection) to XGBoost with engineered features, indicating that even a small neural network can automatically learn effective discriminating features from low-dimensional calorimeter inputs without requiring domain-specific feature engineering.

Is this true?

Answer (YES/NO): YES